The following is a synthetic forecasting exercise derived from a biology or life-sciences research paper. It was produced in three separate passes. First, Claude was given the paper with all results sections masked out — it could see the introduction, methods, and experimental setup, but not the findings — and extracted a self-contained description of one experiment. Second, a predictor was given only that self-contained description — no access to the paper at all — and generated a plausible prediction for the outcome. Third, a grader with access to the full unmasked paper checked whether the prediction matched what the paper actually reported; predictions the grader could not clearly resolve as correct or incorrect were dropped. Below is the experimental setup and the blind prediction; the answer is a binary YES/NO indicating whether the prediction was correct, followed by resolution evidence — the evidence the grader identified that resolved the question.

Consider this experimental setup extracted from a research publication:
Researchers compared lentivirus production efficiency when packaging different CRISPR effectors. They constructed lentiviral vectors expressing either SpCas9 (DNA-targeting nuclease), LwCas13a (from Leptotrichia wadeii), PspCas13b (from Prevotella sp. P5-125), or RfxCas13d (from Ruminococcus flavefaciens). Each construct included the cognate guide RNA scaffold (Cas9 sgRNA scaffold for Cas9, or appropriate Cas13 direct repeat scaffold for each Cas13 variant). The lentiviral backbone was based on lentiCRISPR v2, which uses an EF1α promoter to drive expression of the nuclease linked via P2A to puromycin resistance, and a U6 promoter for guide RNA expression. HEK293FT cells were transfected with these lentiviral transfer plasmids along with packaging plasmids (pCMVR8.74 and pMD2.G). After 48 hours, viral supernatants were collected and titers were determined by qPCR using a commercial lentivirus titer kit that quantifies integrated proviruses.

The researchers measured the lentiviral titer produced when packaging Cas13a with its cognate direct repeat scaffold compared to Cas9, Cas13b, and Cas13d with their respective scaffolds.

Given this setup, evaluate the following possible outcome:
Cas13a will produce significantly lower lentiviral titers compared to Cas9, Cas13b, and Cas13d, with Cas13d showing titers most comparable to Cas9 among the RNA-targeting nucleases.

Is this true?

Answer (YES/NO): NO